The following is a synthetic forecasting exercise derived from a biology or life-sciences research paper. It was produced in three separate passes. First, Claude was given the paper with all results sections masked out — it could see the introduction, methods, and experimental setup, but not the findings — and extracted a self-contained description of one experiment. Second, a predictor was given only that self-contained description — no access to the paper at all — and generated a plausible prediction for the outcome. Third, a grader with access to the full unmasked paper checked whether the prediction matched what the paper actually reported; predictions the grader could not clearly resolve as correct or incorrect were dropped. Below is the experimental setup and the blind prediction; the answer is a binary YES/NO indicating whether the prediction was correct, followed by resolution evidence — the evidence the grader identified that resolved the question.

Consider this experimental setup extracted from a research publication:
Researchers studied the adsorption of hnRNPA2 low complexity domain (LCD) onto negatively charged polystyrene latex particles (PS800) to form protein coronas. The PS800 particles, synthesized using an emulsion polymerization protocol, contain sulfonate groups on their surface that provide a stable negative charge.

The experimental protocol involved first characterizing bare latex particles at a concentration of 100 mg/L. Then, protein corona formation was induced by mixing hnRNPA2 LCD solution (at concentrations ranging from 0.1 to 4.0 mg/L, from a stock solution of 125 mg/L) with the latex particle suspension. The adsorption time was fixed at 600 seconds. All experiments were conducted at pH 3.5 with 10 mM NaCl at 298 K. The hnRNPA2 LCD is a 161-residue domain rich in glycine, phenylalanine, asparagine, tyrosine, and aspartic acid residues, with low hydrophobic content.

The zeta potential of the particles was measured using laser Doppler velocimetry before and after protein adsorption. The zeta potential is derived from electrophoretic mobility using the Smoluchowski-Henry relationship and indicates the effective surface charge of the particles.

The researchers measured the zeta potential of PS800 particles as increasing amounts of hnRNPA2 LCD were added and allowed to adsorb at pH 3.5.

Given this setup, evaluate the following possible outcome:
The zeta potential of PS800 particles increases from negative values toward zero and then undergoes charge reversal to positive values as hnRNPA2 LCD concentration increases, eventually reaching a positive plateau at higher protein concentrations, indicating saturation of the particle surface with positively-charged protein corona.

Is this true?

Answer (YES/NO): YES